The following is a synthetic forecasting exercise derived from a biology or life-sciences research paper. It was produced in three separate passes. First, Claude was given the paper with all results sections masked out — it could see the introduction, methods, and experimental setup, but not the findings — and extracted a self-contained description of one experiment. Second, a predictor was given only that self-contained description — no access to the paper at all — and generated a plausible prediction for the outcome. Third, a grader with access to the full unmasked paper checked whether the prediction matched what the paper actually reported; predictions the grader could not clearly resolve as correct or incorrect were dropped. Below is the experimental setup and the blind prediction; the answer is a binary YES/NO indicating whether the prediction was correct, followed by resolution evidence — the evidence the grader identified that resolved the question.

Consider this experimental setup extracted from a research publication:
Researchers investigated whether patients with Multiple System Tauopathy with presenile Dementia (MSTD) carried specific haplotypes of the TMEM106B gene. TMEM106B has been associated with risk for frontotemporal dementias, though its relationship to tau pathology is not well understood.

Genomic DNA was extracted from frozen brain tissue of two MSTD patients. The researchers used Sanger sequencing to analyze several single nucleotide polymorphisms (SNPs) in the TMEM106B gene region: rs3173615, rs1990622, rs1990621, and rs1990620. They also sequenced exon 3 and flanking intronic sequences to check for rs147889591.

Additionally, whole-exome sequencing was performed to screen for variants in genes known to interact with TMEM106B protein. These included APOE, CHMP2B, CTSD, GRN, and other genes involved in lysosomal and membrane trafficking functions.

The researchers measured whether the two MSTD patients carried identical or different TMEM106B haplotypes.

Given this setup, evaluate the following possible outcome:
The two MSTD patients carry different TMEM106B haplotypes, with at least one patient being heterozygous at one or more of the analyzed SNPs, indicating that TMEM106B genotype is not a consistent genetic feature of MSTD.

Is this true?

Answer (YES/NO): YES